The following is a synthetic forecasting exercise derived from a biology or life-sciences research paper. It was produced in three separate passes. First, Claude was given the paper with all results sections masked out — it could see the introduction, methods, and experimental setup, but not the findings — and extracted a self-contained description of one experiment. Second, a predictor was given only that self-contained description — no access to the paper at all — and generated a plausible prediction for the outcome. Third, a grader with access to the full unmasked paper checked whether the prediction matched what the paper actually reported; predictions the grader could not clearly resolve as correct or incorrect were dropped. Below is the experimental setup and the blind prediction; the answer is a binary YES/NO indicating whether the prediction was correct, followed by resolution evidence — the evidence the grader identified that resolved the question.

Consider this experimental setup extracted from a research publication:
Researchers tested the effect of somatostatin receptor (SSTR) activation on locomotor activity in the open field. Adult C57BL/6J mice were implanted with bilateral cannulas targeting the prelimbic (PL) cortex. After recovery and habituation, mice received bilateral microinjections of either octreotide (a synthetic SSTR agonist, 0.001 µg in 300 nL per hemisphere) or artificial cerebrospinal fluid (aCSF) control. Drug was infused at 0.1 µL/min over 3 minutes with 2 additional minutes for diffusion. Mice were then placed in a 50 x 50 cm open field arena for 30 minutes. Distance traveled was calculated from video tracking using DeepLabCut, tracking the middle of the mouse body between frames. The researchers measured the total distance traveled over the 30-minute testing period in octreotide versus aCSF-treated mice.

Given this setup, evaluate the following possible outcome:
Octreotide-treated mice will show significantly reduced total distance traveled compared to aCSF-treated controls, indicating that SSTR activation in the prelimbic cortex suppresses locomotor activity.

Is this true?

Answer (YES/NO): NO